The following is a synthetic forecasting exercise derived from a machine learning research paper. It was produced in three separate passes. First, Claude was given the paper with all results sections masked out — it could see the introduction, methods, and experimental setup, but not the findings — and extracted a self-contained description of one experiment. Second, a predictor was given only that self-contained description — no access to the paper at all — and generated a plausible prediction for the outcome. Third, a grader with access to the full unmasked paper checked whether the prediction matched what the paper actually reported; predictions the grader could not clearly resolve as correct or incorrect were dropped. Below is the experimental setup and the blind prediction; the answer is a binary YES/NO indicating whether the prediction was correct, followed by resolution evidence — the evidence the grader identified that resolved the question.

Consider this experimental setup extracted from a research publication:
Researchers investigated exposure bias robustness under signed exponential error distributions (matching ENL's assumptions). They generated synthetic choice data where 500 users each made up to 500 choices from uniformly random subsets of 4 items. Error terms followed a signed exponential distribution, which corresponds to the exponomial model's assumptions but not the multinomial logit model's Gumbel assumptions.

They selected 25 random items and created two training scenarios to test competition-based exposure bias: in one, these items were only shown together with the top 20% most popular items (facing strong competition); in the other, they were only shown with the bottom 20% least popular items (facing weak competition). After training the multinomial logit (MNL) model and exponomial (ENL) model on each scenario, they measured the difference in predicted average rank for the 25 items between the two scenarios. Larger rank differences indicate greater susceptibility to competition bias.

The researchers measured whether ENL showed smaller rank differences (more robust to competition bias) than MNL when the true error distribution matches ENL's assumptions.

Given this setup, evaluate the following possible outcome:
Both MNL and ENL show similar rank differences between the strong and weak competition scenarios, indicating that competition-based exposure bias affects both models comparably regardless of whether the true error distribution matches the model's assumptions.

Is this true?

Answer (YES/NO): NO